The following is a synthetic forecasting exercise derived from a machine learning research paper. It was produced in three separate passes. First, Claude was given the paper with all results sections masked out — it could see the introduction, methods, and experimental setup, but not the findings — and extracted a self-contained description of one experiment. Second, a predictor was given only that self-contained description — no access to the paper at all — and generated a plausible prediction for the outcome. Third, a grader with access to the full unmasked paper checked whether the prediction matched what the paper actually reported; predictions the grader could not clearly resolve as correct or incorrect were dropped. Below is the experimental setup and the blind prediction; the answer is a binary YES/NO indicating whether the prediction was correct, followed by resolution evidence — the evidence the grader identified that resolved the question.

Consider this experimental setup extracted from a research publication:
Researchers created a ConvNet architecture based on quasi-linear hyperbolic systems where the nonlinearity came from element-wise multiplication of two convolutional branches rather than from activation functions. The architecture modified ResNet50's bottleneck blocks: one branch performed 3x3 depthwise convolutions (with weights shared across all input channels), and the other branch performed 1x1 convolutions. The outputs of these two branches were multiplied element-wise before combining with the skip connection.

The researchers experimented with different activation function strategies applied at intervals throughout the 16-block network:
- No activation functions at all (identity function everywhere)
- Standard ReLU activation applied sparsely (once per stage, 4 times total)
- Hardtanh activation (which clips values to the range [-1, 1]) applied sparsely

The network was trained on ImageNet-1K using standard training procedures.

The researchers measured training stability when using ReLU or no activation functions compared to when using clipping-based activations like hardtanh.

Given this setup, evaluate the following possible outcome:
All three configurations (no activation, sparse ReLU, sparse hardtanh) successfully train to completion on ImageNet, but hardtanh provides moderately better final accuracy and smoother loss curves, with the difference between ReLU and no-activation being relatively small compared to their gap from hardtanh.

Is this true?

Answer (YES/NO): NO